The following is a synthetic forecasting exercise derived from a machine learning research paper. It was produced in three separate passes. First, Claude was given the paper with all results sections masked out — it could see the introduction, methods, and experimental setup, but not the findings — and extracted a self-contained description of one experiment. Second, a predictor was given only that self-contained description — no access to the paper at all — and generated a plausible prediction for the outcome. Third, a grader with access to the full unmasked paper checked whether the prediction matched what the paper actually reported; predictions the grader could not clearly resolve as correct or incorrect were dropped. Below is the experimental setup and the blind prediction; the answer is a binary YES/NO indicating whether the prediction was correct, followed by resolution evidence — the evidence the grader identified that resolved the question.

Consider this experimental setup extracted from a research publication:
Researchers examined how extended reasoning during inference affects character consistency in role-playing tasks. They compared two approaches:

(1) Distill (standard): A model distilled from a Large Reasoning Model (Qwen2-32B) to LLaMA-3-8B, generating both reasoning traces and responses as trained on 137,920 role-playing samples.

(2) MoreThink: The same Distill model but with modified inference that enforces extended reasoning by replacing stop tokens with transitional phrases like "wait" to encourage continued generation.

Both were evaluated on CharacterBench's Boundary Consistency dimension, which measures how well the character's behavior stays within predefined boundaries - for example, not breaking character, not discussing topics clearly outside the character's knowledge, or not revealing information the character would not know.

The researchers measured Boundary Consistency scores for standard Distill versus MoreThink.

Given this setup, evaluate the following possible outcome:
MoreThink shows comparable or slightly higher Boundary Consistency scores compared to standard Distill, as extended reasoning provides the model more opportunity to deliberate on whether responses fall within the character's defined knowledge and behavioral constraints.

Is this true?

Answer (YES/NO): YES